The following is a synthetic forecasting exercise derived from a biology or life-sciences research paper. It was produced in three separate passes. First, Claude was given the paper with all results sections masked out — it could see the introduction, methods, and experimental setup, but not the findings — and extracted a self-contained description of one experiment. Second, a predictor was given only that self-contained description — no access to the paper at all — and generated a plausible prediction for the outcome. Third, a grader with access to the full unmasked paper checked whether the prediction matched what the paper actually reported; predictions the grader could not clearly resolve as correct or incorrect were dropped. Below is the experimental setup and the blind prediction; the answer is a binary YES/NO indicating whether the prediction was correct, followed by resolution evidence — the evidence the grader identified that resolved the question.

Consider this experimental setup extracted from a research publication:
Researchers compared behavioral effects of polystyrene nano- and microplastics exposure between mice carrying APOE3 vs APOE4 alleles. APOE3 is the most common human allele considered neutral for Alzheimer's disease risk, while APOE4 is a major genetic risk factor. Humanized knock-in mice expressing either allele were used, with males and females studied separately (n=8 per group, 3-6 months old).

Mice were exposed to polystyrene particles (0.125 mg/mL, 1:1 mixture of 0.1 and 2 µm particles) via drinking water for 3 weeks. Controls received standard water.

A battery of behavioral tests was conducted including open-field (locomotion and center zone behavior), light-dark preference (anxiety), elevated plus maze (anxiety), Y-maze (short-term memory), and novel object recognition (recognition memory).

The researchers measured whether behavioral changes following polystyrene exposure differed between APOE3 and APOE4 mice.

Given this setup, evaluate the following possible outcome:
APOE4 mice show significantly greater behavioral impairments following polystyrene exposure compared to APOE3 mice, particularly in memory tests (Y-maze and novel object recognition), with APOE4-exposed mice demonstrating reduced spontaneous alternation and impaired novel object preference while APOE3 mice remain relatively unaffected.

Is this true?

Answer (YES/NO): NO